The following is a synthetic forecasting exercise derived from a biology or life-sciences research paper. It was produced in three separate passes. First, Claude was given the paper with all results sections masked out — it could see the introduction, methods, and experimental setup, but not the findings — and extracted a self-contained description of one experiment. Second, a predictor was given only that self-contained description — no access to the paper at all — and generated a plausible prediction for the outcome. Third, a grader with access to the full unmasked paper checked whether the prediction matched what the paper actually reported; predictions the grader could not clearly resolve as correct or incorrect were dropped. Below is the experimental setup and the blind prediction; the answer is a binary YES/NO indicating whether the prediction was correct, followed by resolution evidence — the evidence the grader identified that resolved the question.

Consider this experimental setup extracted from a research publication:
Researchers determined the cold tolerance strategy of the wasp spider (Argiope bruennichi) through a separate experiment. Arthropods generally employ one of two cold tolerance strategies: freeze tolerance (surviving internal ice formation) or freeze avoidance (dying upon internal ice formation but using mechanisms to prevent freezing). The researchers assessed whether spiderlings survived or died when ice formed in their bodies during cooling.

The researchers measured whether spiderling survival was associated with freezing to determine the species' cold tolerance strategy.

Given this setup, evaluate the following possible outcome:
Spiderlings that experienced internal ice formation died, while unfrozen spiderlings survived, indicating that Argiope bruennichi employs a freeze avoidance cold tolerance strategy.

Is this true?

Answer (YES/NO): YES